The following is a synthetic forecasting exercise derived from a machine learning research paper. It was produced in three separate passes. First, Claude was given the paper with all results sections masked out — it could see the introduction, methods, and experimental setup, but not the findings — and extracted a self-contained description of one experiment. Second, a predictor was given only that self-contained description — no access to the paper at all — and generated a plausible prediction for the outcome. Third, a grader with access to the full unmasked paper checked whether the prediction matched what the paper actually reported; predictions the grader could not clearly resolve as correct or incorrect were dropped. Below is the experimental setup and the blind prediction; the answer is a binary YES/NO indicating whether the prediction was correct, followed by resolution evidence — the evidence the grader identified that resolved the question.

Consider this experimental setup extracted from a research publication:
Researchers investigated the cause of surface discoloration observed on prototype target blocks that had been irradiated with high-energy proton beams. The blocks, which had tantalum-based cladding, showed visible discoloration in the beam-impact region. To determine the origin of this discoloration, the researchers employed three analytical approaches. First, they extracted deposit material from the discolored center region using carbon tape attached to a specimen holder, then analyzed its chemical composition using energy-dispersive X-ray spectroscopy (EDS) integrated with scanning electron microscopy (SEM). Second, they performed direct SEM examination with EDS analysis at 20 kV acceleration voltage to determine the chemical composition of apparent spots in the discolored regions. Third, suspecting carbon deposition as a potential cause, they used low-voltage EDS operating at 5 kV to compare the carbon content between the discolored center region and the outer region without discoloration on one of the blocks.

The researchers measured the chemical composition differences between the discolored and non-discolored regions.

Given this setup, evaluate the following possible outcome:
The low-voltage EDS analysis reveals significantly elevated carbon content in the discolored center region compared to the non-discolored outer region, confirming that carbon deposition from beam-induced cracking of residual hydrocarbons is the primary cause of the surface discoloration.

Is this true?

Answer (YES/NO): NO